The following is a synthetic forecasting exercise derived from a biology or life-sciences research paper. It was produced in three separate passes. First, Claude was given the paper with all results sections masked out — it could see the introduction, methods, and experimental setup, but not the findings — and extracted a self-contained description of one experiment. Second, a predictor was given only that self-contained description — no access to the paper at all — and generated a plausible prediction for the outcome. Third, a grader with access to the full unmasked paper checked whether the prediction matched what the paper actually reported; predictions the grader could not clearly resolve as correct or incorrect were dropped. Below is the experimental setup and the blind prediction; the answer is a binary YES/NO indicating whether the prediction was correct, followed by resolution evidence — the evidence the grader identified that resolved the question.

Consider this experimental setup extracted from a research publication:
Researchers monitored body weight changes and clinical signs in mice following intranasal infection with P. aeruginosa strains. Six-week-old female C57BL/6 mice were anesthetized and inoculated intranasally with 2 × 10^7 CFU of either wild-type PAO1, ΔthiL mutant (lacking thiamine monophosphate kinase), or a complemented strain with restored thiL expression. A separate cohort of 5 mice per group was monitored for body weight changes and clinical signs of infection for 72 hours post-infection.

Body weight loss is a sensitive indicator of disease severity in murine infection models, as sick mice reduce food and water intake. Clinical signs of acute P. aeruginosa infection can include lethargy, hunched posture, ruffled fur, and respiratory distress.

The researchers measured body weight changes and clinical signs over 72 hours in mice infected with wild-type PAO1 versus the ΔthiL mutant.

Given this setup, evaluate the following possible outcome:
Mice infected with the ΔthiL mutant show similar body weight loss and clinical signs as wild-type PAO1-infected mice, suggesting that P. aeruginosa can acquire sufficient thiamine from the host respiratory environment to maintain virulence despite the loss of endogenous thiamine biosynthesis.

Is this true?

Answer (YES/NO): NO